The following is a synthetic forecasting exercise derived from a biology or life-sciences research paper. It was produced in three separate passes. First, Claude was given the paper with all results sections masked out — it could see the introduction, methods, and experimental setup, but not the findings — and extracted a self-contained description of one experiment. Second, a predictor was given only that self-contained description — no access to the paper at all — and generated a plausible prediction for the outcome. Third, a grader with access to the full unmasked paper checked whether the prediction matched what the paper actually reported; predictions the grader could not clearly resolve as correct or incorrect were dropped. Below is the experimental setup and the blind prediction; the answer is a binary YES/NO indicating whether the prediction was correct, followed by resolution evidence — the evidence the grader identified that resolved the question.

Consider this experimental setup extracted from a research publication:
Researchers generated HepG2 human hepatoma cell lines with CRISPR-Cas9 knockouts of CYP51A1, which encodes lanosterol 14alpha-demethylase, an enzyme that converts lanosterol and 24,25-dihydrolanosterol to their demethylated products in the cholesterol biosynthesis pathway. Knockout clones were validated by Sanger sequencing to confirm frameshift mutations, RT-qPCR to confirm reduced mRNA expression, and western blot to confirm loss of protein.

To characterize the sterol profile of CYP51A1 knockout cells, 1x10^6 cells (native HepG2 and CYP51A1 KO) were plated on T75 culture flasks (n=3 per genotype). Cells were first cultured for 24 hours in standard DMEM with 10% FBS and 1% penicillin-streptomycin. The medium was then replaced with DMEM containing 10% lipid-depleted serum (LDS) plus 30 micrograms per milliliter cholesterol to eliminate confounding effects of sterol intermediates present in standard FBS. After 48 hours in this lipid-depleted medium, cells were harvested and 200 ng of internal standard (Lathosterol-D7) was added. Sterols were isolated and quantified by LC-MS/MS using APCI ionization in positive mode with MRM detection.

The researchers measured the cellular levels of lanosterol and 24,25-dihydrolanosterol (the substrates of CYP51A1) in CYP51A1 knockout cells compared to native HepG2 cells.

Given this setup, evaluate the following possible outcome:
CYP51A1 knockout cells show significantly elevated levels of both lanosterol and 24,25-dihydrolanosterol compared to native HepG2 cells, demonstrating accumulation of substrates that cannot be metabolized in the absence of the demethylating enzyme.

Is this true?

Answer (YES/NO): YES